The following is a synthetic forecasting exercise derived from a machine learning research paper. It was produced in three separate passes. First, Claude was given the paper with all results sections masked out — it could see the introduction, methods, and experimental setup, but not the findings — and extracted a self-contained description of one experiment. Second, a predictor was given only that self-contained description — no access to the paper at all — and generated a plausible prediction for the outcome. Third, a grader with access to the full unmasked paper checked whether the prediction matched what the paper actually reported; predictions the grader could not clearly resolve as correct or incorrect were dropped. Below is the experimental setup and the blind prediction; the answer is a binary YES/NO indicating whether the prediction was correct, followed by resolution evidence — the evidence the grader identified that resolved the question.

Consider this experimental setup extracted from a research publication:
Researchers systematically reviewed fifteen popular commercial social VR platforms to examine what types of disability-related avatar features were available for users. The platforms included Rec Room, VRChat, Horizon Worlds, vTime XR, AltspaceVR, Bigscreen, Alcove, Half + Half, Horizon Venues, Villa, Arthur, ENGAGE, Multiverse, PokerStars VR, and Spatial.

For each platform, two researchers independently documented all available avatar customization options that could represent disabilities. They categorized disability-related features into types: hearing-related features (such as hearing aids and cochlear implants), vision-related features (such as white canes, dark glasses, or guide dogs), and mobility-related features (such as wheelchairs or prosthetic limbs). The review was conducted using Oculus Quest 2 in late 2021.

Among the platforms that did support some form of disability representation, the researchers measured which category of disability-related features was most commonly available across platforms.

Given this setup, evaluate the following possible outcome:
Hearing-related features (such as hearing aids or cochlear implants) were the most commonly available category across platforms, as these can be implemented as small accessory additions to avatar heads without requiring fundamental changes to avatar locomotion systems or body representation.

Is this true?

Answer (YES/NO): YES